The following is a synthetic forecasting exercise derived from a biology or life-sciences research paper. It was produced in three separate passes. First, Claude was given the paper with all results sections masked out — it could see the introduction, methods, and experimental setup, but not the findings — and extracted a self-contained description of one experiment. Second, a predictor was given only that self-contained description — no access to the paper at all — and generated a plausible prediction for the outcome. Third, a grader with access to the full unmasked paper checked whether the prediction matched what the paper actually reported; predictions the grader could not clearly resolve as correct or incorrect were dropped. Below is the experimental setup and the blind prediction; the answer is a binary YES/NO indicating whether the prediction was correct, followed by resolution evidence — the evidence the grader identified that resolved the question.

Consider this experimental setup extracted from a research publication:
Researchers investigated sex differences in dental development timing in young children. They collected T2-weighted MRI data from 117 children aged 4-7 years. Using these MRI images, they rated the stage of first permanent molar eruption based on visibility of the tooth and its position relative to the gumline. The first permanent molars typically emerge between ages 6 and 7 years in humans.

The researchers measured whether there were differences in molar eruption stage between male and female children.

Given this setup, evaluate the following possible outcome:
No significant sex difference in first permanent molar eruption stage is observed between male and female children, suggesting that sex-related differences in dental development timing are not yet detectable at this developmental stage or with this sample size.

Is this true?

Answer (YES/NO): NO